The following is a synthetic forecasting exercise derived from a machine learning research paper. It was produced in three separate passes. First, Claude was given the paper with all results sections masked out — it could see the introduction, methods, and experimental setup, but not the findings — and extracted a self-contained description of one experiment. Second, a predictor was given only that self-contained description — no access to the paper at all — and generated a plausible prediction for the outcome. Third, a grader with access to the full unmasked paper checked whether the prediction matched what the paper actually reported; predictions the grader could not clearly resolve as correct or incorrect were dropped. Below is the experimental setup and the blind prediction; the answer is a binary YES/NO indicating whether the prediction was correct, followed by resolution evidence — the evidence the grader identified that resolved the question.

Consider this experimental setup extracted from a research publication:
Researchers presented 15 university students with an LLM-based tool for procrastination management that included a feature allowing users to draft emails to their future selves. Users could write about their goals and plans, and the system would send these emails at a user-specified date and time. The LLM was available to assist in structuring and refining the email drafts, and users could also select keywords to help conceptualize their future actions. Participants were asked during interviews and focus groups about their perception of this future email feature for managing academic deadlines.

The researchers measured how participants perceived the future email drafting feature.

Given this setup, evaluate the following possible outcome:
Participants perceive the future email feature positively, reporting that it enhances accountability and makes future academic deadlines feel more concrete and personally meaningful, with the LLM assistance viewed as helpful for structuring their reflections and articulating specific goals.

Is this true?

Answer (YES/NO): NO